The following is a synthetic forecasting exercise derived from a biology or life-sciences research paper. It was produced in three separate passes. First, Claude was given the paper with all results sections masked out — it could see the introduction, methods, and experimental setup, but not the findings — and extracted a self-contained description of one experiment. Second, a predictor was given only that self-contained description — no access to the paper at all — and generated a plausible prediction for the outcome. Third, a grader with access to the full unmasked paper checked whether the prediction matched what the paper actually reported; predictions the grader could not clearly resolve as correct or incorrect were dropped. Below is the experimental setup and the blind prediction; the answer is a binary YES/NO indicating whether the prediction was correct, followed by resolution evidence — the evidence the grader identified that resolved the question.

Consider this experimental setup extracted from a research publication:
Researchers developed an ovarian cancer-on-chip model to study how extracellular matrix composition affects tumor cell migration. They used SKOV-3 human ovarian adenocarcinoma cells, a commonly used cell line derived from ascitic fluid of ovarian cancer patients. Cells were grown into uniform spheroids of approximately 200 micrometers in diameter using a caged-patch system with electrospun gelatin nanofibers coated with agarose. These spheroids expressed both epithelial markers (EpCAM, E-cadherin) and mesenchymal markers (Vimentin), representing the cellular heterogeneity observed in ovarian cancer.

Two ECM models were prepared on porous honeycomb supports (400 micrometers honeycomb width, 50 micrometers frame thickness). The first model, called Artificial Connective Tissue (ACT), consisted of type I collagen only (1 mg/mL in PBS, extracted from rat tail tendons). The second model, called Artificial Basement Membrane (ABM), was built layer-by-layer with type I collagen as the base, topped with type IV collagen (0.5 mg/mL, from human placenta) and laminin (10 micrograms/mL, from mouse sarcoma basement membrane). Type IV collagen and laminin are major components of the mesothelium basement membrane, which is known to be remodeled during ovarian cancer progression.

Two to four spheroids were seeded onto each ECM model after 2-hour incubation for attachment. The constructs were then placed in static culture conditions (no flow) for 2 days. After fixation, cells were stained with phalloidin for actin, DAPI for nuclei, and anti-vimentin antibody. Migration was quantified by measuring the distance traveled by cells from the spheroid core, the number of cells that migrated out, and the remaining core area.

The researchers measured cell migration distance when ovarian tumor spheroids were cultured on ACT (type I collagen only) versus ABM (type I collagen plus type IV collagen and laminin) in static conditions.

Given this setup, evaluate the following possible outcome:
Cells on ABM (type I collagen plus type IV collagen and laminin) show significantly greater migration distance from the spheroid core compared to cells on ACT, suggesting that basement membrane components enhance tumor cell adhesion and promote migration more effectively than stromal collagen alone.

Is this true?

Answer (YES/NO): NO